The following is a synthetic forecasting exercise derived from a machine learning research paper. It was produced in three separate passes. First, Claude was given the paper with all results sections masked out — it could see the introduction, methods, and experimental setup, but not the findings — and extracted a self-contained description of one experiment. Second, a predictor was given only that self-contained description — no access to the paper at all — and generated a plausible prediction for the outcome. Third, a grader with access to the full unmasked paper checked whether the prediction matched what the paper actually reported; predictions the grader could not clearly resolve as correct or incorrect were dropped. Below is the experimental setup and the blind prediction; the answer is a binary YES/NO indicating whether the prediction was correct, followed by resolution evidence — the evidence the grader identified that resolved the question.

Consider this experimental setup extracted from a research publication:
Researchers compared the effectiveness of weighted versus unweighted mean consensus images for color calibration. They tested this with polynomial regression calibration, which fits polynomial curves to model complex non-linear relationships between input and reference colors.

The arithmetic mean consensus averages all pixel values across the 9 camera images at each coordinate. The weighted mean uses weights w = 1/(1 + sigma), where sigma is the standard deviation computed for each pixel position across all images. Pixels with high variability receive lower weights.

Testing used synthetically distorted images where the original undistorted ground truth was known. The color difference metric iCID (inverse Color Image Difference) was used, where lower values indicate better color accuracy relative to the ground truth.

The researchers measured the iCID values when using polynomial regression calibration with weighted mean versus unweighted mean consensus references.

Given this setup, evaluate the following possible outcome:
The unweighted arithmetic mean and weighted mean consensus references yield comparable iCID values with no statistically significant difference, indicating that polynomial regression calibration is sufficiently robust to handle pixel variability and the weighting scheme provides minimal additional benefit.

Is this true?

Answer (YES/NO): NO